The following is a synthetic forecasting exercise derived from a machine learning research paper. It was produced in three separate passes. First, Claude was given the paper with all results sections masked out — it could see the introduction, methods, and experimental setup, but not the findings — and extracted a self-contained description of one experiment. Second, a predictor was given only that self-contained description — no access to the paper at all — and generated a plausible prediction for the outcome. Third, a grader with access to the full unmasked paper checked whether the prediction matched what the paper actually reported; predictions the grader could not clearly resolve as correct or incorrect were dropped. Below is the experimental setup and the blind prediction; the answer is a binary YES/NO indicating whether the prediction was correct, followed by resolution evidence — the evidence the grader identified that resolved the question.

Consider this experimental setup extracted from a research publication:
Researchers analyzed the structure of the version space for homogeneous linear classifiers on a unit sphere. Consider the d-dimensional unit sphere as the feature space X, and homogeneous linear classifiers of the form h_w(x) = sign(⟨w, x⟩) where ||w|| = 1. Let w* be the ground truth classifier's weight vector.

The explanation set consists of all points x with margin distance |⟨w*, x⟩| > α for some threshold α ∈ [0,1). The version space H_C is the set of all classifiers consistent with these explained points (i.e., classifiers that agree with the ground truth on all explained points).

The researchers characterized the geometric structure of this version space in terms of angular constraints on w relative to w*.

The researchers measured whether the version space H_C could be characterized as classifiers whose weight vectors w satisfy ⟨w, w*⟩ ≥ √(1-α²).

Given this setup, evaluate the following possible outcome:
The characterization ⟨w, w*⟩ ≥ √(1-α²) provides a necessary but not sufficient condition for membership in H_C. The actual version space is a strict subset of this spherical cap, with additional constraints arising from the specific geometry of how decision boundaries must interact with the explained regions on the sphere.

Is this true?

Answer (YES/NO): NO